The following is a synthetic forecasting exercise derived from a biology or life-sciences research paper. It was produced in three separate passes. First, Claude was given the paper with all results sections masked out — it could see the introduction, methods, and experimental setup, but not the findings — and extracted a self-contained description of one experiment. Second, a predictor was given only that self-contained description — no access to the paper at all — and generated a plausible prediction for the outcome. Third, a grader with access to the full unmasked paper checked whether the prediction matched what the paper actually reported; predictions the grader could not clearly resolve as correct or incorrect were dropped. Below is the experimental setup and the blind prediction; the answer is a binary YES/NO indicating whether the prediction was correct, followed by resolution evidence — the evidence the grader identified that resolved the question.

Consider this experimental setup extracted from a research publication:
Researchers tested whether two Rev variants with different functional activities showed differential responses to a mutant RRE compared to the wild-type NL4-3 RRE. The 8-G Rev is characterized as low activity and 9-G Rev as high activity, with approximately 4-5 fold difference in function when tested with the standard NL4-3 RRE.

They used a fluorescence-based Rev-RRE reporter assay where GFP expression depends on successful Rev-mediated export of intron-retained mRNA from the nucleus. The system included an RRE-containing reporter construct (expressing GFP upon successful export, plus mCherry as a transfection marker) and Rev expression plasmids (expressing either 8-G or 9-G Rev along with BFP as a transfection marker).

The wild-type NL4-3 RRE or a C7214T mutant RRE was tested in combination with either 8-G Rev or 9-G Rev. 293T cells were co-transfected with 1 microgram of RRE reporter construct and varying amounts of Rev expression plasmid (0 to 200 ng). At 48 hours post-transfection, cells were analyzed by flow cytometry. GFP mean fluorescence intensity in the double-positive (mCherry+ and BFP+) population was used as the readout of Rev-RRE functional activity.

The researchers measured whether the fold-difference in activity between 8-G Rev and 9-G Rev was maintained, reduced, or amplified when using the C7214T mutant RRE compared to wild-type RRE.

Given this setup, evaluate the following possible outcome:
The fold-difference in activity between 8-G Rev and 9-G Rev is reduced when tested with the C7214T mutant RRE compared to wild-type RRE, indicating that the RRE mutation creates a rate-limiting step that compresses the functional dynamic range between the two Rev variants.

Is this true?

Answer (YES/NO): NO